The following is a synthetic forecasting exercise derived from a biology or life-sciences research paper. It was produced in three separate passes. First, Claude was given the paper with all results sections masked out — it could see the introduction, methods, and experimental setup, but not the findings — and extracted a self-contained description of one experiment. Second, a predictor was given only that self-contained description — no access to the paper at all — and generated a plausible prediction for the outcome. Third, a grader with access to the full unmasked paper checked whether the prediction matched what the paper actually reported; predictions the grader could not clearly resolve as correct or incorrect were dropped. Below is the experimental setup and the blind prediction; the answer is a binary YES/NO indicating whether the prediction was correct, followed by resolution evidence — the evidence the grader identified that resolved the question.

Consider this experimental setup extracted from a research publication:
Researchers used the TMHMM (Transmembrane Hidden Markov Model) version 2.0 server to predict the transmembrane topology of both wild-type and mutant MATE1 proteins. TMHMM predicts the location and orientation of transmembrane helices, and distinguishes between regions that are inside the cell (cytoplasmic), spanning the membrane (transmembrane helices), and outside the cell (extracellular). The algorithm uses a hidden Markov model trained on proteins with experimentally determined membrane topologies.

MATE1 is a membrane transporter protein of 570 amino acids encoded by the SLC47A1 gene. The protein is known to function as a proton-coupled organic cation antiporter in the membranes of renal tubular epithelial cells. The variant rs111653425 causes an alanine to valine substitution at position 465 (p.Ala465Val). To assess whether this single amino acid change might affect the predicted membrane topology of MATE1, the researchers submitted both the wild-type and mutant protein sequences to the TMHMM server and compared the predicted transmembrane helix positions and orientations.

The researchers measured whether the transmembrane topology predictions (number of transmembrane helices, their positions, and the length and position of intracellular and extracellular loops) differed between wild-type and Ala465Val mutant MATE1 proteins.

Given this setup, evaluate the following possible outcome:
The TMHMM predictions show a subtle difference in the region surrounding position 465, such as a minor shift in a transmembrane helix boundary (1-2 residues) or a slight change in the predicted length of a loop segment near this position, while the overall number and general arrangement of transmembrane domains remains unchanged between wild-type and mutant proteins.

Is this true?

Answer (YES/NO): NO